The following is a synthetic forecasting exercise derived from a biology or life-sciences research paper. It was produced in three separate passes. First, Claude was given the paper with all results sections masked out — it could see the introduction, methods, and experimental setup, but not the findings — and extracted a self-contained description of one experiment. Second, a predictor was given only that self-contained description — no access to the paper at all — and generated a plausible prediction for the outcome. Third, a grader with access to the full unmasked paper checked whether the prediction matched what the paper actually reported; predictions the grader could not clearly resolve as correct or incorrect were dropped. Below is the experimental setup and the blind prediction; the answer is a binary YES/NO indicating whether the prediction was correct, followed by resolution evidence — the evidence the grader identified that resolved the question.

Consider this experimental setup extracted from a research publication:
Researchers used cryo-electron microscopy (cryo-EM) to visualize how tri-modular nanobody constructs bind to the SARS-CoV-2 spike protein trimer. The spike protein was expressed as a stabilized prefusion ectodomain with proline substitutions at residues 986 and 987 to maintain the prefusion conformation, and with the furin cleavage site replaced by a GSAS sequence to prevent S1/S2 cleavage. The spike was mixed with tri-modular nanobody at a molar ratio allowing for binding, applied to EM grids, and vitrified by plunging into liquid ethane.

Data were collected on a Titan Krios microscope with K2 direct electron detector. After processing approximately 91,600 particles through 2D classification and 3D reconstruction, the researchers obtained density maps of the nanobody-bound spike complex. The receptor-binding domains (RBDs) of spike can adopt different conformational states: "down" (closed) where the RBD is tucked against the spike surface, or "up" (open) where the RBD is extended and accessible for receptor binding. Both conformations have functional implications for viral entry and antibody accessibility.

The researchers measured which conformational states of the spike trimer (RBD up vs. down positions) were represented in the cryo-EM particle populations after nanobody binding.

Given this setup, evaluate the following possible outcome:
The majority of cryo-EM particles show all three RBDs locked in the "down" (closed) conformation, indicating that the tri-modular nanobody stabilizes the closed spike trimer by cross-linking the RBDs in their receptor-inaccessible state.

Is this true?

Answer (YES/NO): NO